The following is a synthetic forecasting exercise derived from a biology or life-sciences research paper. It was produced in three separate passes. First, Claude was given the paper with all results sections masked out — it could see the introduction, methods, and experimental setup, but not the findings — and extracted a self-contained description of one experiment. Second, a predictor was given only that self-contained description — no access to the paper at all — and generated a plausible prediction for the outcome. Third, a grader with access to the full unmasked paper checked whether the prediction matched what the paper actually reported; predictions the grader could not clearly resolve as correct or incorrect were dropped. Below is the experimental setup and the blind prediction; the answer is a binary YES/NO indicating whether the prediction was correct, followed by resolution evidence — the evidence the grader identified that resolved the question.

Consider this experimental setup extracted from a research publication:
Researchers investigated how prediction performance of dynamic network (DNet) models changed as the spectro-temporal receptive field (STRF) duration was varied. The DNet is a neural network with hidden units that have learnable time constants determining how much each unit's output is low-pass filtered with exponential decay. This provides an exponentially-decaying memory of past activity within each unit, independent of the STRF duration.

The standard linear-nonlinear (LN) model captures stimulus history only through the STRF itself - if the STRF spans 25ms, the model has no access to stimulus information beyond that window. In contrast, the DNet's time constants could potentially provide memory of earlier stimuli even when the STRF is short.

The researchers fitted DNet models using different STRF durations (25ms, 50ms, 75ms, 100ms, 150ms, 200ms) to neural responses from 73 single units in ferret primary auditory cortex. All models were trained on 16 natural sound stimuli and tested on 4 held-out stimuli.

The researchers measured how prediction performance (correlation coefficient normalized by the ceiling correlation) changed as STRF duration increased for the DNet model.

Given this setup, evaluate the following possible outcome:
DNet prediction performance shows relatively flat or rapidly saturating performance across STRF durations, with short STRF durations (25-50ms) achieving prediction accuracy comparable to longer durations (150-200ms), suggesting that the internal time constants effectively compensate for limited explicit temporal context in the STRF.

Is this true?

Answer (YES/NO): YES